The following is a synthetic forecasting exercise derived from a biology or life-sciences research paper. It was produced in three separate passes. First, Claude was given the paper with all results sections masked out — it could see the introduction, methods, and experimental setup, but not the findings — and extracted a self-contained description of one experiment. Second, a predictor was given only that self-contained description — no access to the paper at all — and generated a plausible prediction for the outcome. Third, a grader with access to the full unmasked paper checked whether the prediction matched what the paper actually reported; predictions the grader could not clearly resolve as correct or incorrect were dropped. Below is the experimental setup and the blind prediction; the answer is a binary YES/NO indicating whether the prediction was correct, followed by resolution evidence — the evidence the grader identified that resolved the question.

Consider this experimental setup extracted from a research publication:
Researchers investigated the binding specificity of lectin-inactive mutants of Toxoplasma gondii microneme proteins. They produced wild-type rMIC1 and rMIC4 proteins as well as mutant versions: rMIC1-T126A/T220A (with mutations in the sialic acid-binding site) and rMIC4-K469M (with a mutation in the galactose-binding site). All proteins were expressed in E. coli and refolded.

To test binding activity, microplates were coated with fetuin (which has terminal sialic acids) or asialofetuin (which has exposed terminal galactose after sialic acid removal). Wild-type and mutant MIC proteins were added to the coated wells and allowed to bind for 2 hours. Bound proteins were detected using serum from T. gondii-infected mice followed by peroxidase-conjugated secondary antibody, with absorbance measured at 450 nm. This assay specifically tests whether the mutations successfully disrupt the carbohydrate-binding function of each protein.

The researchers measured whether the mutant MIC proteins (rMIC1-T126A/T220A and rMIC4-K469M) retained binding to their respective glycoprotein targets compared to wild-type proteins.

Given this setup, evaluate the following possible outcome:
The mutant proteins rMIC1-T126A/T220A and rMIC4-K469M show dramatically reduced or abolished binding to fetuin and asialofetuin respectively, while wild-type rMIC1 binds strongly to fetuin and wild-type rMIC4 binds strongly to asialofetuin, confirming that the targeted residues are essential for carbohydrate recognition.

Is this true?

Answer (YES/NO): YES